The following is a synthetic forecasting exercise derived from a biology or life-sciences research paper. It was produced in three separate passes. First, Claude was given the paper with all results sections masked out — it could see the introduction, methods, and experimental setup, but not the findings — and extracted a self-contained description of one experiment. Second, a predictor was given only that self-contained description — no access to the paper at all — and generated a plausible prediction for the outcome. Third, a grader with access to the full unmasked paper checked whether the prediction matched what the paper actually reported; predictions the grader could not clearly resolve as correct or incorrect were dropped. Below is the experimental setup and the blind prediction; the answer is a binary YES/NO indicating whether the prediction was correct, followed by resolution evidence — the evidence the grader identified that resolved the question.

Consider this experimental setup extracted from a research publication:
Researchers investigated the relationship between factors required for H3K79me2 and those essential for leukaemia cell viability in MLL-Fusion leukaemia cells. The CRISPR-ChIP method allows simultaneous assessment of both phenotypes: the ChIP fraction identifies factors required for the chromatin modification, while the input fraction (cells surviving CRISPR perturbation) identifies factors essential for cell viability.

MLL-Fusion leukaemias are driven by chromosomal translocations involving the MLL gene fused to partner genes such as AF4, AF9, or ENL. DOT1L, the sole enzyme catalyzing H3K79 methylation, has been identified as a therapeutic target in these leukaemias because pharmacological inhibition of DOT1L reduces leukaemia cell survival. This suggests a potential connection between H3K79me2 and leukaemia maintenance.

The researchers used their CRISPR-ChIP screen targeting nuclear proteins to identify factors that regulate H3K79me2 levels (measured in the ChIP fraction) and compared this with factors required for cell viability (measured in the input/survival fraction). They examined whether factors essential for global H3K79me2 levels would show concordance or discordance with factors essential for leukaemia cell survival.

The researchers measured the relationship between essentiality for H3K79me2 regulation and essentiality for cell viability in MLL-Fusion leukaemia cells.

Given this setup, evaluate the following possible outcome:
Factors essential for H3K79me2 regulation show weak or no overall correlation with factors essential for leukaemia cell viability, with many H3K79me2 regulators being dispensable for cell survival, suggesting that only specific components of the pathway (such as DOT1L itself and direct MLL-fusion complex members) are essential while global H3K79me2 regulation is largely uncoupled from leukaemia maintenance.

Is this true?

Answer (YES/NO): YES